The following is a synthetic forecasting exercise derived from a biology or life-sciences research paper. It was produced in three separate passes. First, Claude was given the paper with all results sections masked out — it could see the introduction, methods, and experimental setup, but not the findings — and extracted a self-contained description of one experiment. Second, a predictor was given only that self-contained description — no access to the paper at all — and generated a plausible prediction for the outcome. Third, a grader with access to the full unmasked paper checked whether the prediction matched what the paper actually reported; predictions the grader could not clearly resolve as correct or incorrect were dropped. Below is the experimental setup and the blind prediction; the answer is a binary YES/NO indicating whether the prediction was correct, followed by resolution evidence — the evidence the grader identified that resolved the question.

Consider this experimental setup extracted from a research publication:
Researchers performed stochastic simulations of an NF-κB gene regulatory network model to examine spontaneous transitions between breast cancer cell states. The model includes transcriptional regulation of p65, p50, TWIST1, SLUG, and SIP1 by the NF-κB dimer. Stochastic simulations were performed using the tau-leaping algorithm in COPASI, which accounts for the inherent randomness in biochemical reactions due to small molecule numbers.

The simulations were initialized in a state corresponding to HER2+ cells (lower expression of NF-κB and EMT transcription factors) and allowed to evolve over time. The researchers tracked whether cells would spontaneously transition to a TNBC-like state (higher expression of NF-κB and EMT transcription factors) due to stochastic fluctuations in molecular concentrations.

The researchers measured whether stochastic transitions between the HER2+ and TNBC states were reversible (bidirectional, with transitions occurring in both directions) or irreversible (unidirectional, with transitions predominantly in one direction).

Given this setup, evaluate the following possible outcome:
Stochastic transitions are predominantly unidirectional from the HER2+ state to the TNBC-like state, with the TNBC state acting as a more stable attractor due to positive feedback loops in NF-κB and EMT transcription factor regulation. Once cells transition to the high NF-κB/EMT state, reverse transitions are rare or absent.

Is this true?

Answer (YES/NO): YES